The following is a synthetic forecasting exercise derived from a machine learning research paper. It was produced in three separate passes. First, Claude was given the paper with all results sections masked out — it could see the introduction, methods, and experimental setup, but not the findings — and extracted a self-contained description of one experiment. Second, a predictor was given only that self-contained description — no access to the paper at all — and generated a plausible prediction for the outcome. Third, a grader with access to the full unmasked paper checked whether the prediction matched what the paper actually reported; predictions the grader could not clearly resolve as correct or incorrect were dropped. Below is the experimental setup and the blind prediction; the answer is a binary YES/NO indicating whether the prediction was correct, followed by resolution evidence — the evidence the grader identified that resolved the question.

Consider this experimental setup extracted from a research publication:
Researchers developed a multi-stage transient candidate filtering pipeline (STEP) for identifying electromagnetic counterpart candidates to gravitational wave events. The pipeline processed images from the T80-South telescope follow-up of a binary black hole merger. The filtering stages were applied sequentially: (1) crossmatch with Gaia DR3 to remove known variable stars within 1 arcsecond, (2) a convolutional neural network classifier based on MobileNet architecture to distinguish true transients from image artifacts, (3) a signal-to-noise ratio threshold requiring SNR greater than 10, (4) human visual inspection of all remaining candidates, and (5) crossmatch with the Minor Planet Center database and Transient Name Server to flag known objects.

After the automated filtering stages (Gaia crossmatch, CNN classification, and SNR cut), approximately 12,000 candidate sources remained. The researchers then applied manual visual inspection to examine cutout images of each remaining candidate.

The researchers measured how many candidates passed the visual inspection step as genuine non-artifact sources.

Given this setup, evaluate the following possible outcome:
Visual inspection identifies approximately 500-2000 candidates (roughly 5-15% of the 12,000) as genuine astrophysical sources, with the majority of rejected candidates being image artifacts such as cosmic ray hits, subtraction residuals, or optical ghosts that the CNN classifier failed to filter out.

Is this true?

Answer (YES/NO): NO